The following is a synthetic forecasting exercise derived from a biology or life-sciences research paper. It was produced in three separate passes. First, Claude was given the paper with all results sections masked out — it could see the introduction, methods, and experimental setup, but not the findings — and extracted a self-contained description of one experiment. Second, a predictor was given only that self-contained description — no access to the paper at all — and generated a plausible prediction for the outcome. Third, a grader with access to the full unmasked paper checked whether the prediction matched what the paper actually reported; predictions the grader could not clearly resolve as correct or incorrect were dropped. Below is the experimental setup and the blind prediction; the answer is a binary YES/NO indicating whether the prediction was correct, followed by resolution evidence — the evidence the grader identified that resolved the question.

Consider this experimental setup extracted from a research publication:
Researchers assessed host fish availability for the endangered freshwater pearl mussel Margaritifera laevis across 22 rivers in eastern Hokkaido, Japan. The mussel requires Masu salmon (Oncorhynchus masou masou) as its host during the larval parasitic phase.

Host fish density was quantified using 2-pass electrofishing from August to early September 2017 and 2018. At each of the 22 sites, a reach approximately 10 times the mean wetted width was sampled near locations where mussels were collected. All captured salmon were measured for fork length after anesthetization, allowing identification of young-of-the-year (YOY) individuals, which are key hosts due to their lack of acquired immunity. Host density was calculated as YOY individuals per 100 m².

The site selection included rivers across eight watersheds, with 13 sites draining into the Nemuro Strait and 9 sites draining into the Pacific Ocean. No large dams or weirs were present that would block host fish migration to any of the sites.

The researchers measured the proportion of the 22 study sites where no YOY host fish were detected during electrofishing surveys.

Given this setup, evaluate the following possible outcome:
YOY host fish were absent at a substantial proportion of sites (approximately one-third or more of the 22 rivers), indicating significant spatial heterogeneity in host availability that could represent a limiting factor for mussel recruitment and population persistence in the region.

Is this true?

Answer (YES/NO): NO